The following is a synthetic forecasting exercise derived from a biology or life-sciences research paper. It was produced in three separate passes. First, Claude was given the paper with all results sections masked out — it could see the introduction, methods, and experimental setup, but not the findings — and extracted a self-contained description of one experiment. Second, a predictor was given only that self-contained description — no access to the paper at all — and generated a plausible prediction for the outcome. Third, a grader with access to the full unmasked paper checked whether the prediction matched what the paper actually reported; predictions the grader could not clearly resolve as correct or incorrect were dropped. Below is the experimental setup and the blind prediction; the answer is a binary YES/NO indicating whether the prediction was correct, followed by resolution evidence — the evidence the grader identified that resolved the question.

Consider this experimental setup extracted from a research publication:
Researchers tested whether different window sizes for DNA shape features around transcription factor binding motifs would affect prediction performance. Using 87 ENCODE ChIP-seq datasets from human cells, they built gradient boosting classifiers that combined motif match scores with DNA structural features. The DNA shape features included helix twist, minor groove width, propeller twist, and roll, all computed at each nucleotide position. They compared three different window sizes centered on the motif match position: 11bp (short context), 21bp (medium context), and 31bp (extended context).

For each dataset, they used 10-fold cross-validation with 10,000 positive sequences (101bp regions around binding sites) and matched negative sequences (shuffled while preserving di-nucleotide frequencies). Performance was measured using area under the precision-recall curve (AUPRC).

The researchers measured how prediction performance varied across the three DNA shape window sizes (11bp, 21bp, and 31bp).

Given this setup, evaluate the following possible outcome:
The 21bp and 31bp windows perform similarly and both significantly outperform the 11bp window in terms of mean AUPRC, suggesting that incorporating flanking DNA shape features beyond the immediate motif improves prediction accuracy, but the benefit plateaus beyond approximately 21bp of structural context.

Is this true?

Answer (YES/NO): NO